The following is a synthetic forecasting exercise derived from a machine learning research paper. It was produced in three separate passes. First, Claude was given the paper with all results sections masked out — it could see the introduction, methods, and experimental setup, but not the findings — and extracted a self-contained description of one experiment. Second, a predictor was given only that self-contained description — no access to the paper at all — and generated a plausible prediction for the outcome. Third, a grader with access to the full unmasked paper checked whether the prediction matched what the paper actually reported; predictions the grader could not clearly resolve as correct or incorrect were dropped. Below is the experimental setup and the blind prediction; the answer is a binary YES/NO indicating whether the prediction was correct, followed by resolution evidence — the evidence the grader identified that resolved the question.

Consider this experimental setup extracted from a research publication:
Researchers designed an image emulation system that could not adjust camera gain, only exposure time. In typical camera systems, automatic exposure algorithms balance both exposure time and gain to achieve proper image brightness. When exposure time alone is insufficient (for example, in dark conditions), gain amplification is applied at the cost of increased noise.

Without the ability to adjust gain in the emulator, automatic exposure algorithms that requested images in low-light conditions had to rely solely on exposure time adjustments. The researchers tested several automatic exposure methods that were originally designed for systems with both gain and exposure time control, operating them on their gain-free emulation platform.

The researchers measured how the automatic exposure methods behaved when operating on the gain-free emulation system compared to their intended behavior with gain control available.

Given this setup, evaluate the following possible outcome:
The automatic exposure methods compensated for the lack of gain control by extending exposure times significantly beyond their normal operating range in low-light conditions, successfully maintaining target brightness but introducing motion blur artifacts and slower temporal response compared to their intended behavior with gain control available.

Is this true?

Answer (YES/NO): NO